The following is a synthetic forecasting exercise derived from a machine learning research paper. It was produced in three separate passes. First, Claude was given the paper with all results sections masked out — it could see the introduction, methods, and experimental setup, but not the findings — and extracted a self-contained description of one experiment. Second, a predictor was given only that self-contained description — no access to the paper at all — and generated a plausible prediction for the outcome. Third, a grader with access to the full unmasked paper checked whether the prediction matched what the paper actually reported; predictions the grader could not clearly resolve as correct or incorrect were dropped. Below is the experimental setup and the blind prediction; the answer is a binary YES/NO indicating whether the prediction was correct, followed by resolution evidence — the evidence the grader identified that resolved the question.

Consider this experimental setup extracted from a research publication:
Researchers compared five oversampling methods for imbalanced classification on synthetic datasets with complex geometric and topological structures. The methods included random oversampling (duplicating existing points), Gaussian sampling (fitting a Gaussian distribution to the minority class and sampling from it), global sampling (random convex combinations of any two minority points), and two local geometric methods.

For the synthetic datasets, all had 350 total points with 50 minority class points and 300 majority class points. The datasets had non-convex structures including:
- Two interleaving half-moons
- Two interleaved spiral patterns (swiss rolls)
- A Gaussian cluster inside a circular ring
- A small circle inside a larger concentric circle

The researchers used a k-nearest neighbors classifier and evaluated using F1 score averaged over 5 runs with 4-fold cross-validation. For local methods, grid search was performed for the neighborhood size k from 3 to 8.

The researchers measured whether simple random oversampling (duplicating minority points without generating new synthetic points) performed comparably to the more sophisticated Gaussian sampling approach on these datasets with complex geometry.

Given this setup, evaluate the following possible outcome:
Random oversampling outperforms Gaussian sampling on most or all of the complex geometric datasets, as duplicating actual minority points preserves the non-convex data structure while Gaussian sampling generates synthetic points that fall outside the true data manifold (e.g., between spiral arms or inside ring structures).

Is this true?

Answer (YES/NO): YES